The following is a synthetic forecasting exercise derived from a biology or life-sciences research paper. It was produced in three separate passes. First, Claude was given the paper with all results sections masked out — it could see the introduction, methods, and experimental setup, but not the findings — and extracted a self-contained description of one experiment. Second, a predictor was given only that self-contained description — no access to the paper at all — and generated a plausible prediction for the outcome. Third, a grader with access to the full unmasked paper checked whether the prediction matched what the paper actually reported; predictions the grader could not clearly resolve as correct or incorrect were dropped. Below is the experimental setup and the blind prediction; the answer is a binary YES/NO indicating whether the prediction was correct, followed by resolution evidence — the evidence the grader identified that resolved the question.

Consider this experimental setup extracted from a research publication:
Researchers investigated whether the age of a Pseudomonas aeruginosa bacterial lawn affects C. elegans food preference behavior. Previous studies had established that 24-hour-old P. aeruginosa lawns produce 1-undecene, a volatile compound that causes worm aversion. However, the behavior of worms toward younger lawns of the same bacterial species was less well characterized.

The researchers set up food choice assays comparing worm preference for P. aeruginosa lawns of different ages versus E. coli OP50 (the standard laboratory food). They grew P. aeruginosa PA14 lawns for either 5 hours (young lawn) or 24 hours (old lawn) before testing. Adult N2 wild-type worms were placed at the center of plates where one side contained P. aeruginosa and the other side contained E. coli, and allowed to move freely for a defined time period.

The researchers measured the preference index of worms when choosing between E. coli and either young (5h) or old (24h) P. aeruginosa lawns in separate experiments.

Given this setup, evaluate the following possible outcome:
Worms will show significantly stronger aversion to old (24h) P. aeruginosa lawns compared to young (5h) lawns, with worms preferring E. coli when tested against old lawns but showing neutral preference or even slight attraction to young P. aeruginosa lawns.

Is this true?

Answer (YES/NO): YES